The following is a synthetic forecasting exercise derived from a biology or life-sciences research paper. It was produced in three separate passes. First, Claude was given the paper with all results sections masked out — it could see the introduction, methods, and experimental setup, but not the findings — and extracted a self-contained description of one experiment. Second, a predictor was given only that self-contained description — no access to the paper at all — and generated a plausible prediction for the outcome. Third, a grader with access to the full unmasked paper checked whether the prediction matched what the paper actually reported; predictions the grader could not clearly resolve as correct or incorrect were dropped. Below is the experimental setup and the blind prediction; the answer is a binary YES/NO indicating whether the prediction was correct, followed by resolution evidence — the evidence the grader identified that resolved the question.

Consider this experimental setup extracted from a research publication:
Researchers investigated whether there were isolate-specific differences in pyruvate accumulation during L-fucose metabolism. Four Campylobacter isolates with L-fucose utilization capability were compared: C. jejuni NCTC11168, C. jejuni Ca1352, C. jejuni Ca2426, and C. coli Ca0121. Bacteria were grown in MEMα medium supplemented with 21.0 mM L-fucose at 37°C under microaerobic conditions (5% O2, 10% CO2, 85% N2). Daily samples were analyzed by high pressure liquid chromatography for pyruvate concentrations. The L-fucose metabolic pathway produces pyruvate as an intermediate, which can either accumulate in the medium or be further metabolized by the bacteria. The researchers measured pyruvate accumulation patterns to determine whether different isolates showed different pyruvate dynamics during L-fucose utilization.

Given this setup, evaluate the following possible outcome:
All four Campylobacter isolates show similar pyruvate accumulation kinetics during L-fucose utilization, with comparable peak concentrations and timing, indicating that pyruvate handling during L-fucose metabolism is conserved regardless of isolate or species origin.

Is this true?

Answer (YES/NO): NO